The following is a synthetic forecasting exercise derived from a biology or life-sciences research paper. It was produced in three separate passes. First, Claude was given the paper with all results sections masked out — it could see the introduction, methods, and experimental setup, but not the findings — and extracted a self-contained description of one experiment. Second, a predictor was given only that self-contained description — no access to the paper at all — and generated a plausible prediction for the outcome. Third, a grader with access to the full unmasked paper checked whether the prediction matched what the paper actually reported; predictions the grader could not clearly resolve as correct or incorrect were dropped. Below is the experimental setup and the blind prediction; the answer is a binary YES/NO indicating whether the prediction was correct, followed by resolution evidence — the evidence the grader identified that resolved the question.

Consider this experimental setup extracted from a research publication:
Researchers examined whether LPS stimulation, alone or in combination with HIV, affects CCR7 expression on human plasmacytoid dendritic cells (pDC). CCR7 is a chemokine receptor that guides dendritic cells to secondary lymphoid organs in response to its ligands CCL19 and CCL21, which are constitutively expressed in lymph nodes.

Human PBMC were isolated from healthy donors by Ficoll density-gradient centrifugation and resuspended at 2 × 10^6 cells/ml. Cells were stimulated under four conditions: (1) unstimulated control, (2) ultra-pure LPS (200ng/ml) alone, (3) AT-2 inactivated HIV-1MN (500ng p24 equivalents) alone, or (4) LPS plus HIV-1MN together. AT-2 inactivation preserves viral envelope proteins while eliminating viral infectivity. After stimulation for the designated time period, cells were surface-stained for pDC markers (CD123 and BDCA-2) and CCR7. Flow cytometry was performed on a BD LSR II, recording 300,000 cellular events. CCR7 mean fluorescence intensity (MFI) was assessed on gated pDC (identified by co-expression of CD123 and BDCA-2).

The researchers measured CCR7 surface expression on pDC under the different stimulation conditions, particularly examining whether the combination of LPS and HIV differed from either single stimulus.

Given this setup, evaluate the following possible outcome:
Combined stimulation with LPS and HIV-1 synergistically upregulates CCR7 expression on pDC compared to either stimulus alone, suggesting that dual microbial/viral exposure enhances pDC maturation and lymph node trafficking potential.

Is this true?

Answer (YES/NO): NO